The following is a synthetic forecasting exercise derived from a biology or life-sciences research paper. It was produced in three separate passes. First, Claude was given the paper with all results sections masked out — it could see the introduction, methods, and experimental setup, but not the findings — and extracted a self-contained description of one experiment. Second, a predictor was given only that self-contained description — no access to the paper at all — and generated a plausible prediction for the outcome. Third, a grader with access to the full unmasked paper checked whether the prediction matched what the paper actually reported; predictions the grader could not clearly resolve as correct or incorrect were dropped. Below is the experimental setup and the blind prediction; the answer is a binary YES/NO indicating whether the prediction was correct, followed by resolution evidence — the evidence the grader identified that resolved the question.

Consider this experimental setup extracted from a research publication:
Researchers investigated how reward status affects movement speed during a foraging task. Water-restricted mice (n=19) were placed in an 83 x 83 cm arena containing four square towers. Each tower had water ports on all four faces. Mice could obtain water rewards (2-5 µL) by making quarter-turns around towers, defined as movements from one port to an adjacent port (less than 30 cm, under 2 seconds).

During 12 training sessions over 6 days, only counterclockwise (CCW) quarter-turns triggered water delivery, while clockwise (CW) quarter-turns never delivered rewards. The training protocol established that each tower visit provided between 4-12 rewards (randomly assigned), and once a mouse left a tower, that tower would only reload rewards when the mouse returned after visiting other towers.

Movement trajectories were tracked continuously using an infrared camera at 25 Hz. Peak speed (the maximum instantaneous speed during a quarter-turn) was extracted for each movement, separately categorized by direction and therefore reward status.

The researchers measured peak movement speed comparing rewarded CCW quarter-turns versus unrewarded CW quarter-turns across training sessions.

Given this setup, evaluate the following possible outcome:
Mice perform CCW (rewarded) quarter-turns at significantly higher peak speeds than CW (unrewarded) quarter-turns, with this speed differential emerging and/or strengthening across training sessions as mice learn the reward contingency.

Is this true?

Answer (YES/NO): YES